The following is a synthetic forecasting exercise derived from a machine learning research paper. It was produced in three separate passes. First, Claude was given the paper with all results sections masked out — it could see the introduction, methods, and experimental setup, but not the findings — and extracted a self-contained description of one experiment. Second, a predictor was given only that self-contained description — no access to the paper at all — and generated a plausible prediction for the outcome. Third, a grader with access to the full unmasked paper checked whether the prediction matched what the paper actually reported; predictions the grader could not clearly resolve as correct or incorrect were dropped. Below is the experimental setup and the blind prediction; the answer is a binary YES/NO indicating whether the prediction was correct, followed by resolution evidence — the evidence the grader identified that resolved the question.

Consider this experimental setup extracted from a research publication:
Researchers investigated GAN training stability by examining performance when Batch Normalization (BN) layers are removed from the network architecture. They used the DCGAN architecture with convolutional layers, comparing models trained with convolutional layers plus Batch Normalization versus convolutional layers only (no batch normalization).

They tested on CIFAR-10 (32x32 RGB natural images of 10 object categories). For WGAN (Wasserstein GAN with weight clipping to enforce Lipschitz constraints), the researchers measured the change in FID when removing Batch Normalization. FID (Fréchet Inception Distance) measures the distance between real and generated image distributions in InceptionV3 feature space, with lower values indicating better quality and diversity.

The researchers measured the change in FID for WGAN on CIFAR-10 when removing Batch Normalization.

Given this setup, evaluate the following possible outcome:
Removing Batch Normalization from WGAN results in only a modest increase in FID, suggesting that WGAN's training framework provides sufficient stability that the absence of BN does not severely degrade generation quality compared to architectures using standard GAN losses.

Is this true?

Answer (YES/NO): NO